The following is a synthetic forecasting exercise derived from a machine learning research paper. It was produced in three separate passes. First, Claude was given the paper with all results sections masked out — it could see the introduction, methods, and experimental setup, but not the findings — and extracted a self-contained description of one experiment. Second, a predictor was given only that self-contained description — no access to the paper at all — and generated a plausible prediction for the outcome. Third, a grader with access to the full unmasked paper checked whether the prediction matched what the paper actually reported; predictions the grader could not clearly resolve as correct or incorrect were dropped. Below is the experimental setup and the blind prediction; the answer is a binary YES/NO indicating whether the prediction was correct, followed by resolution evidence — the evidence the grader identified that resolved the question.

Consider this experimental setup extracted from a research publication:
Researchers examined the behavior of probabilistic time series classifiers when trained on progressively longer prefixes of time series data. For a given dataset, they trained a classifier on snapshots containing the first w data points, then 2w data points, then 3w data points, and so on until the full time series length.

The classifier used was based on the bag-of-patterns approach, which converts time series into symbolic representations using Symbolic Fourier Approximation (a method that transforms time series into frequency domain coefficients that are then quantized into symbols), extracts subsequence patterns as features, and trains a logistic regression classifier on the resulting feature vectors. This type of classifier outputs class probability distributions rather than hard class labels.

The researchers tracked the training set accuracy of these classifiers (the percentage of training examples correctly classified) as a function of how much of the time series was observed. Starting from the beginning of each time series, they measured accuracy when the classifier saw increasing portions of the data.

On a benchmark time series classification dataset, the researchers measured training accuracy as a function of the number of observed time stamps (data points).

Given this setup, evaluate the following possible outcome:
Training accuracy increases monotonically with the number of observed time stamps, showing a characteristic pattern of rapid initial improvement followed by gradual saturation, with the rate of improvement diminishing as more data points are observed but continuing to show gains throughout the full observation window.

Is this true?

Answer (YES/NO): NO